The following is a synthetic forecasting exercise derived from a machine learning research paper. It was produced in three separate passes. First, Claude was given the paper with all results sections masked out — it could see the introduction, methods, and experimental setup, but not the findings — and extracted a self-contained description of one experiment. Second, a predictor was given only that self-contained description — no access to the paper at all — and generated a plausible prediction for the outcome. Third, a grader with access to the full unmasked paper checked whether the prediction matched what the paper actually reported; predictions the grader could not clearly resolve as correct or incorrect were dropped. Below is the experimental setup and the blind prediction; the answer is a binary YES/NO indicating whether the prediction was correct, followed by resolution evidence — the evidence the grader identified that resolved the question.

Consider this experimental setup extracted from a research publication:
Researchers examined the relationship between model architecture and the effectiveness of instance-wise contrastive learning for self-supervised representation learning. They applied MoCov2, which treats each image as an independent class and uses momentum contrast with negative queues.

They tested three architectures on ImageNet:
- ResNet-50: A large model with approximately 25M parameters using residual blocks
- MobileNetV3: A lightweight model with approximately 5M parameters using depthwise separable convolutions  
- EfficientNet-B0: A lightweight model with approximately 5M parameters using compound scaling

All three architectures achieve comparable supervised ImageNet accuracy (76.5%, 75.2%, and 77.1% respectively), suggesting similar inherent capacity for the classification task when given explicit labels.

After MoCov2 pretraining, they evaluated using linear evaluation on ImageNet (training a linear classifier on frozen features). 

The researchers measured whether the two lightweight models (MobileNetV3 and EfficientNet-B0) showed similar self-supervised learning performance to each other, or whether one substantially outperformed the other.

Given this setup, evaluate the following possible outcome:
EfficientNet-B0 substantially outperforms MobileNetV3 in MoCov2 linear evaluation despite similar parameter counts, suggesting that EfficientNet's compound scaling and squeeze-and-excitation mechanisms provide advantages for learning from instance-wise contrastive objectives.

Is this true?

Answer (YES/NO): NO